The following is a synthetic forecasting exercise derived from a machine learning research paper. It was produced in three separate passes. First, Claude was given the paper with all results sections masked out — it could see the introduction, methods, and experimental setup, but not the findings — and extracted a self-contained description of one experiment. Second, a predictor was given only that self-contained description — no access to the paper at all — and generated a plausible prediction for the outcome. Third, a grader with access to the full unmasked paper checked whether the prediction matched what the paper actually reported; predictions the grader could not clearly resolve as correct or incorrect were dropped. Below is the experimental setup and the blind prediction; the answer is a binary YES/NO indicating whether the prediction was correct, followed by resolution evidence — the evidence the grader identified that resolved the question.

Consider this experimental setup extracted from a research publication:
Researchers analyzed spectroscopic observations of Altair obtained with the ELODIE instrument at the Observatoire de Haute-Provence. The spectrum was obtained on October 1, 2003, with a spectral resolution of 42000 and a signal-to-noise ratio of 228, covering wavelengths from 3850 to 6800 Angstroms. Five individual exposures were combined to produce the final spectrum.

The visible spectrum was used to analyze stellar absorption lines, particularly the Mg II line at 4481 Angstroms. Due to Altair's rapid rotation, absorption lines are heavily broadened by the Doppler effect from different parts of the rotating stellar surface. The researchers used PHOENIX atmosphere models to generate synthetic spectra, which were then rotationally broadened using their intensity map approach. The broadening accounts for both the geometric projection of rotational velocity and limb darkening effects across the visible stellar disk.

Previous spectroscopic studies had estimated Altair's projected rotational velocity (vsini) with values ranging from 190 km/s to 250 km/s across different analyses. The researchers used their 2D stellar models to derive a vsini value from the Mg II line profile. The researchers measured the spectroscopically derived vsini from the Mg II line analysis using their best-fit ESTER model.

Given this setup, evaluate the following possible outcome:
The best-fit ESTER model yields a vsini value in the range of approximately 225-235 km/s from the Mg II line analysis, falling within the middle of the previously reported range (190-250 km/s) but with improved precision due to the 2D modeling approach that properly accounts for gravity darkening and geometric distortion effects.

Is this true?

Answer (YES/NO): NO